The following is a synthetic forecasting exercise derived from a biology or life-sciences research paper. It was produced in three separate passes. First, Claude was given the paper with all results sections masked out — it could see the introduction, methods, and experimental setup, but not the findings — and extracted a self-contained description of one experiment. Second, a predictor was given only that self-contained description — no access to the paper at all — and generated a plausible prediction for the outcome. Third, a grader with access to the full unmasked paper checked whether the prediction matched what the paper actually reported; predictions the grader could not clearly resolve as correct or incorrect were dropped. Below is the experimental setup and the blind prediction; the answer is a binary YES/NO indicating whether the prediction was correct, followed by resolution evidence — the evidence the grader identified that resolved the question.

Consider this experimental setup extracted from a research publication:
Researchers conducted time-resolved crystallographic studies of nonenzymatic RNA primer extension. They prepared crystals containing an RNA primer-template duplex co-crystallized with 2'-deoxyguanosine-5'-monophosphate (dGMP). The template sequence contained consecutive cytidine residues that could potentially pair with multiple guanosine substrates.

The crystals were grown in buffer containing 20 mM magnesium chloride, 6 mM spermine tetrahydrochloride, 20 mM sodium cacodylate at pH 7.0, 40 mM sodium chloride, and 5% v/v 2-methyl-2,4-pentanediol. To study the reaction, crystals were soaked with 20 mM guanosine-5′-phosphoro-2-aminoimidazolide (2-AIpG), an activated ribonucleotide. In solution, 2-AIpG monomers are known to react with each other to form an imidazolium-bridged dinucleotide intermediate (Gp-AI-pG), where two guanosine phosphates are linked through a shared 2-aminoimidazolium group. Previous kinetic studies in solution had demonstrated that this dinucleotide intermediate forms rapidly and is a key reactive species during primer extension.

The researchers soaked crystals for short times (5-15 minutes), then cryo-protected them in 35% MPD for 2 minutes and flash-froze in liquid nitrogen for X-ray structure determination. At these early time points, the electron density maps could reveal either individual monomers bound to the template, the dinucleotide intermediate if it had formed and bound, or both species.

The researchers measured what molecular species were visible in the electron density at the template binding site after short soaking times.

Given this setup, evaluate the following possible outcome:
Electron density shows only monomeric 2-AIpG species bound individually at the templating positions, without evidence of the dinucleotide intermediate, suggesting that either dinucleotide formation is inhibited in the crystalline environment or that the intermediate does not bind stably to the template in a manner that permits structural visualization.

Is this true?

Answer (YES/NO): NO